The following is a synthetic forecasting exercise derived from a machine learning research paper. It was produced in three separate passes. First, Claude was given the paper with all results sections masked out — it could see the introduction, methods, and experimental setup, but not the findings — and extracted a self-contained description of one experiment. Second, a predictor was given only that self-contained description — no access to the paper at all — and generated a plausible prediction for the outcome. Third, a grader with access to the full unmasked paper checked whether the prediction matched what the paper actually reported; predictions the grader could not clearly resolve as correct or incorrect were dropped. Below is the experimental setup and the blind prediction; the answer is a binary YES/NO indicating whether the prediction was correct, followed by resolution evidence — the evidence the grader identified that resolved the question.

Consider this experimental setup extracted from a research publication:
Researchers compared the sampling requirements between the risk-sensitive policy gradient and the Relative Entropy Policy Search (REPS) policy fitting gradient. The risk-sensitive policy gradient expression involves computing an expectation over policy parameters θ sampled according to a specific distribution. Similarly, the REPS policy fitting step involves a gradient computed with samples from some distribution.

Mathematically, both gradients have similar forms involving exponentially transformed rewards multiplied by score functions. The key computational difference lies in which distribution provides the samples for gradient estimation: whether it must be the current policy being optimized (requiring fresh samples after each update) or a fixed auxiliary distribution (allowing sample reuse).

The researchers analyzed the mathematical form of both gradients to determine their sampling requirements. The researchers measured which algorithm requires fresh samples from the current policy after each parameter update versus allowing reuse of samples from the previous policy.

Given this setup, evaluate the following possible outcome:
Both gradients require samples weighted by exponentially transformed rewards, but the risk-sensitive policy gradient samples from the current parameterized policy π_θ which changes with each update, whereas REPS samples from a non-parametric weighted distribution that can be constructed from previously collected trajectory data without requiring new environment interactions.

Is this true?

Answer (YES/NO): NO